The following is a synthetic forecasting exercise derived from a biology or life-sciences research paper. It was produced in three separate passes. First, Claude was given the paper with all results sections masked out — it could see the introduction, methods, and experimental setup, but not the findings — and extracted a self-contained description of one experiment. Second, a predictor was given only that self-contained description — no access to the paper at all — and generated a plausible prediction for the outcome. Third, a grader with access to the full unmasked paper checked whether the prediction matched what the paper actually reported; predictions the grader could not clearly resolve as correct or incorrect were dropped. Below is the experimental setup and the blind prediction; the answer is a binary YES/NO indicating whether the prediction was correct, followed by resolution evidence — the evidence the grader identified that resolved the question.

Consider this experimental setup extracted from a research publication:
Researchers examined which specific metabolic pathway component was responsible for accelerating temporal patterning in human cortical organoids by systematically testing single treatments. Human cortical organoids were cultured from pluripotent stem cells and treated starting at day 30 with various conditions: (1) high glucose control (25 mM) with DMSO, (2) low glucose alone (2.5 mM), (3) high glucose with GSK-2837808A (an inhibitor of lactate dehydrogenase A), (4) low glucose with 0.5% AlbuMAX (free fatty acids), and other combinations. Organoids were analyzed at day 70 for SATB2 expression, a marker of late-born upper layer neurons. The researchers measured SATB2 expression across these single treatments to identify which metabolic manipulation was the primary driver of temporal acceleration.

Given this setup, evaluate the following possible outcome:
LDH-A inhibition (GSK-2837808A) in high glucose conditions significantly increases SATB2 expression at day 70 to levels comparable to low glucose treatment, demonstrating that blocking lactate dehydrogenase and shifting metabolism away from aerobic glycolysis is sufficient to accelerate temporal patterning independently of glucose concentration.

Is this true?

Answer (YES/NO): NO